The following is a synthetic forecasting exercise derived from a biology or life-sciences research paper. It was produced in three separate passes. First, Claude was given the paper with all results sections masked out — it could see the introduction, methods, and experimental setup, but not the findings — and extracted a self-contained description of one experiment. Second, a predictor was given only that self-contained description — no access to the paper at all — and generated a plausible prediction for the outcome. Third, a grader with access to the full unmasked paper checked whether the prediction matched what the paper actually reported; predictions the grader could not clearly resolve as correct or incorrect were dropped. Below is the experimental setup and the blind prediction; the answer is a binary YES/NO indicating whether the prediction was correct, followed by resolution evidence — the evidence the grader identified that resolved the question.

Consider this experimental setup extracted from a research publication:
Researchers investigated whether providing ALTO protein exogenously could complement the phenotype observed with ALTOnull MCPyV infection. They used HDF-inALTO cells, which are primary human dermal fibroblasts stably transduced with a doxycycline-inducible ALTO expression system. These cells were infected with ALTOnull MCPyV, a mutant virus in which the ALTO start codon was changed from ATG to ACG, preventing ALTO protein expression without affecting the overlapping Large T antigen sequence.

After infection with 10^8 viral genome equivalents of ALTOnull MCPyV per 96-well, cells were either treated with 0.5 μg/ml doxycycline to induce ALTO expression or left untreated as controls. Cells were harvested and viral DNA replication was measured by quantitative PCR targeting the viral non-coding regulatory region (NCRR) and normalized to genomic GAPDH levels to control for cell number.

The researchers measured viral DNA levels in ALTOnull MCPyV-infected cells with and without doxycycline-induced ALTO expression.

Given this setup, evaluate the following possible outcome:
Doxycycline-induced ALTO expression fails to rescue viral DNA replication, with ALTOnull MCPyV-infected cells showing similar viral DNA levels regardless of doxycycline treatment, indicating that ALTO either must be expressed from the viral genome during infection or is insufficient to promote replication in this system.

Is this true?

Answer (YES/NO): NO